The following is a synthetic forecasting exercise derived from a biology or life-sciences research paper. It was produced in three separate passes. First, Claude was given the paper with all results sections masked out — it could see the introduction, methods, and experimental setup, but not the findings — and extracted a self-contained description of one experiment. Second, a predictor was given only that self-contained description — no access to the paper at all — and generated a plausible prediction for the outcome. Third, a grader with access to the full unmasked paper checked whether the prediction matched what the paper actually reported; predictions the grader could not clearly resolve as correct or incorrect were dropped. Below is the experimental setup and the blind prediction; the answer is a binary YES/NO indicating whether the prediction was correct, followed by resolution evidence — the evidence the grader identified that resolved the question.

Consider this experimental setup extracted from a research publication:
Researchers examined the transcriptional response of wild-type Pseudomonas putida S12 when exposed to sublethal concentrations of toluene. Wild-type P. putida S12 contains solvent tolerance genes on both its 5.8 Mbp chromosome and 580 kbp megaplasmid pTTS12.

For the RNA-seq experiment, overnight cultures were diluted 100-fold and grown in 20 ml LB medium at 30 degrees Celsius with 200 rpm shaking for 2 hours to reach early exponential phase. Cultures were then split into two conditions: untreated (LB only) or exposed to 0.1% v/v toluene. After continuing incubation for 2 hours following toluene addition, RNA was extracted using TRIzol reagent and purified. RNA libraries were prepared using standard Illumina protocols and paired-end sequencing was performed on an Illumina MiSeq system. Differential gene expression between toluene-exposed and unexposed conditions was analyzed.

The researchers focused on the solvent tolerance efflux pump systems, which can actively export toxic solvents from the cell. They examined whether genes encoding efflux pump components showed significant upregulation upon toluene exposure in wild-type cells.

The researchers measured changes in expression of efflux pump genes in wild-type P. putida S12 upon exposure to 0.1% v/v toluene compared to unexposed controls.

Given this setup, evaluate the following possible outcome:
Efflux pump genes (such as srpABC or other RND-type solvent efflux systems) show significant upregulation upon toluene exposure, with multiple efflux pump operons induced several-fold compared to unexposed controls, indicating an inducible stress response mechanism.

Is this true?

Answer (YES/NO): YES